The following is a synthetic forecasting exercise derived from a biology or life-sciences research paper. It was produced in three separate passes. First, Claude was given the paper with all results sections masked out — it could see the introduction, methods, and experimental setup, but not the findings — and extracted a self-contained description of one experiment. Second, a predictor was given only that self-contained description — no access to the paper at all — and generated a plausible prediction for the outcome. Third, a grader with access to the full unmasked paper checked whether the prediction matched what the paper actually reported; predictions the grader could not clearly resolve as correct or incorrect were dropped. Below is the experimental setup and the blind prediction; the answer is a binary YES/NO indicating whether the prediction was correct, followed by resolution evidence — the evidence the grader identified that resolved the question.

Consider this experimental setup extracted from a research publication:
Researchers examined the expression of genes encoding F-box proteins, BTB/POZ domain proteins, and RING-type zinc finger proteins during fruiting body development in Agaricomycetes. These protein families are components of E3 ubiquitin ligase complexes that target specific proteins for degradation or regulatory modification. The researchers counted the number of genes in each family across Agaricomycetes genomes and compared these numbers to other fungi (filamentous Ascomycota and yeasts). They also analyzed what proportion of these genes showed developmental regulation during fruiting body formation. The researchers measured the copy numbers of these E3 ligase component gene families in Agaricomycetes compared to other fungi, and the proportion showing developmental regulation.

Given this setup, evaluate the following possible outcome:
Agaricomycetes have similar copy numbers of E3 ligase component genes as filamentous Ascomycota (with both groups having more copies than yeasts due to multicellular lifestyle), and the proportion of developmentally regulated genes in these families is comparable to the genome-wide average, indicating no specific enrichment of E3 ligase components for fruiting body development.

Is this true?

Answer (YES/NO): NO